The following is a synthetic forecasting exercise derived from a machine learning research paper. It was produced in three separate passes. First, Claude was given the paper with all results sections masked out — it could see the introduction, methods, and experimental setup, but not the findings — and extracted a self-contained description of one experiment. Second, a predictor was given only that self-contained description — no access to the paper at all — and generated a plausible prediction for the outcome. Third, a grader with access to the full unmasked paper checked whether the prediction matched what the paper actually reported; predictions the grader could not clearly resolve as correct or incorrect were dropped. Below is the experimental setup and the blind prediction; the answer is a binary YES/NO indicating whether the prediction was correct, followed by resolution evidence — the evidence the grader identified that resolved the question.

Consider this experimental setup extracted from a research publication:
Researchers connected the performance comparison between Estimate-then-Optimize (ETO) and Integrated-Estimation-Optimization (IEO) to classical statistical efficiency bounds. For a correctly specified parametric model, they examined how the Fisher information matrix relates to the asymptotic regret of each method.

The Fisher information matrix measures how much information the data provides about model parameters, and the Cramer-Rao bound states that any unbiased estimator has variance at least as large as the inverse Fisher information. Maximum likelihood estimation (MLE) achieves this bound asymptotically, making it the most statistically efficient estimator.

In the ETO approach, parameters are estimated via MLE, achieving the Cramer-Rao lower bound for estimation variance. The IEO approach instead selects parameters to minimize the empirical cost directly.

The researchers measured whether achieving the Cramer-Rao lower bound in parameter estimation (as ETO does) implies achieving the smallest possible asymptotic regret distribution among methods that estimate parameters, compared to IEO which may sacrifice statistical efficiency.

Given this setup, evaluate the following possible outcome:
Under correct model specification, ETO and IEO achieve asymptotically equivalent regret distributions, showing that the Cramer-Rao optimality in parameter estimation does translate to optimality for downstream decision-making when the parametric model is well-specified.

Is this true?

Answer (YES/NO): NO